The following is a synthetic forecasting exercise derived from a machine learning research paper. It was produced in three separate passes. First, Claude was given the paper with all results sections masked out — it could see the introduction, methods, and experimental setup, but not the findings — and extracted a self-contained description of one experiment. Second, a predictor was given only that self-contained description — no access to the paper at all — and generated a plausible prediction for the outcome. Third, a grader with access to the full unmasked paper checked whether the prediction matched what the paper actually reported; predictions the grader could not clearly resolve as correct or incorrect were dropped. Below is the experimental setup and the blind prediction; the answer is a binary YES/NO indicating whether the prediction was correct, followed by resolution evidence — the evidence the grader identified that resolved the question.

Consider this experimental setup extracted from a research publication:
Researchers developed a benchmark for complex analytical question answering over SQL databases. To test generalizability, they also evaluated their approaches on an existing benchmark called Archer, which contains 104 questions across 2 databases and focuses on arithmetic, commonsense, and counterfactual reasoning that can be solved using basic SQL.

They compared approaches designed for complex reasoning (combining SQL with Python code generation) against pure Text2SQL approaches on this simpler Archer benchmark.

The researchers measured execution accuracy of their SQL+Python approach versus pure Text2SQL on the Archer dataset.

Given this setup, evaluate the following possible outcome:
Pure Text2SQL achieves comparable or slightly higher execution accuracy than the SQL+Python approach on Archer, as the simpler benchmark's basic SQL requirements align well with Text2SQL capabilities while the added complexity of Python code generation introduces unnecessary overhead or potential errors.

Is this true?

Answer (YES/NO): NO